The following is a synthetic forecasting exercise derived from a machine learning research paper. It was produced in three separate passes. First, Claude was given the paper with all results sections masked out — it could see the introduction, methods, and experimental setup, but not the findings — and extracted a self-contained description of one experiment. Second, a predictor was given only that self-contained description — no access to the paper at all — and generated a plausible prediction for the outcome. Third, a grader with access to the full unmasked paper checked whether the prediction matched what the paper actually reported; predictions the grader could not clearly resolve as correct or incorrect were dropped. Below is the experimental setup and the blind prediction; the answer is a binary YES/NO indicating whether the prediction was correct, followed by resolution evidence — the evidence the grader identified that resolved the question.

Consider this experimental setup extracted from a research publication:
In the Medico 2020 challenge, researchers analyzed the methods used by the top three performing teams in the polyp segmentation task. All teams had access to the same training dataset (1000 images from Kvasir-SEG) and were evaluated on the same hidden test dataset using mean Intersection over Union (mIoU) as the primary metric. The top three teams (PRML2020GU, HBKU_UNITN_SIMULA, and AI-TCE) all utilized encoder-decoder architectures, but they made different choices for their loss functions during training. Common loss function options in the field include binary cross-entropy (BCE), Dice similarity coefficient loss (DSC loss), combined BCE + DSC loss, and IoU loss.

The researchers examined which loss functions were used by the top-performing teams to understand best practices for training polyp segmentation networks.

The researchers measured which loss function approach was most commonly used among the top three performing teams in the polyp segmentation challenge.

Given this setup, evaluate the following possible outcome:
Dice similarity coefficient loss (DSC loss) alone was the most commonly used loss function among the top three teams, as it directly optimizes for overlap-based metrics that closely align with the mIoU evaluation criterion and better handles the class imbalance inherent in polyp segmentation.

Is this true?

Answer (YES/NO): NO